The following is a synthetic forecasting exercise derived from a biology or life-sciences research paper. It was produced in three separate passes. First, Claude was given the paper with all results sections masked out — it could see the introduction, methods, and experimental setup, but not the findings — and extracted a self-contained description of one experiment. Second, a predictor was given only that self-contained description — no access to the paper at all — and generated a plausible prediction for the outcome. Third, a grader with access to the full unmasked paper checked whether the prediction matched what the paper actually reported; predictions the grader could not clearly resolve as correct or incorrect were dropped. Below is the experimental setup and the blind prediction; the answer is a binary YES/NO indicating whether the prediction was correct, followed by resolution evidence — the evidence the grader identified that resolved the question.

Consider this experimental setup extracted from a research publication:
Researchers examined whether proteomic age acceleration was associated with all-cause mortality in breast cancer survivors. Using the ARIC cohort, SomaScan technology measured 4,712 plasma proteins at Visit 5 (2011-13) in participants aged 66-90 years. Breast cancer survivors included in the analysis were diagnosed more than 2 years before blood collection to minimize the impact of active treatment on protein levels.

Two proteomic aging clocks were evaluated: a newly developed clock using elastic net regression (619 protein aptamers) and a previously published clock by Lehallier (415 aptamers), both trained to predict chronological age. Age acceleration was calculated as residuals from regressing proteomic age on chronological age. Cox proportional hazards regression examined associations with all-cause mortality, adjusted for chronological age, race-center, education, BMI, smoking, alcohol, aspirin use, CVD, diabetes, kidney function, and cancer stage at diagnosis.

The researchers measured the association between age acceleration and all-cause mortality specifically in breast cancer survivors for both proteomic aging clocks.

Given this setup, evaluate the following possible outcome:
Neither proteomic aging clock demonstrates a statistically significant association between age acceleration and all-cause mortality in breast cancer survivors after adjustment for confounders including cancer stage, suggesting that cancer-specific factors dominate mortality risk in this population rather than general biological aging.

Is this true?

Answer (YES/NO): NO